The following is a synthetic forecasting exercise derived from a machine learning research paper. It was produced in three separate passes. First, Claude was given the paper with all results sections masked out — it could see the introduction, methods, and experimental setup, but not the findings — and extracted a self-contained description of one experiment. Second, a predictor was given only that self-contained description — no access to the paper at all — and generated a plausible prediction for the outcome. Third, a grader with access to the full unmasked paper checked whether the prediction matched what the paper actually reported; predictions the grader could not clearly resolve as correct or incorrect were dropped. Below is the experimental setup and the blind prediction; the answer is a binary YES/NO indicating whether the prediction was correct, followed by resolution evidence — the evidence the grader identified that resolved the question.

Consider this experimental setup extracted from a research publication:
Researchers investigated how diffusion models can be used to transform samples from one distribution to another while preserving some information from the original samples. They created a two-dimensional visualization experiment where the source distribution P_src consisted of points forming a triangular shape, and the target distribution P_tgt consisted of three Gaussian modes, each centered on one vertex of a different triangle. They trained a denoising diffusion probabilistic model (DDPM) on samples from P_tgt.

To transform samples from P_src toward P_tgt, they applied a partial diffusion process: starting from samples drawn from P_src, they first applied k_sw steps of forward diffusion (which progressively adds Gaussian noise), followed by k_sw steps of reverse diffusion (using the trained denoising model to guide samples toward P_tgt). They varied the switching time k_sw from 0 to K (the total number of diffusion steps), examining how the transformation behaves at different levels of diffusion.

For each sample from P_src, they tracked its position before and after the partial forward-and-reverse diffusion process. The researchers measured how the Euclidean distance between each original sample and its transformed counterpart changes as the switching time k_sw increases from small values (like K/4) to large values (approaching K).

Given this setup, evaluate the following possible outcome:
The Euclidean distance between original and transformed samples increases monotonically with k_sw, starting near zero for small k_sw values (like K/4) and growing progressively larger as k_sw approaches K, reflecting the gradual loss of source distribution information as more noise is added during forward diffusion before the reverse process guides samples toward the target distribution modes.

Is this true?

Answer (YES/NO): YES